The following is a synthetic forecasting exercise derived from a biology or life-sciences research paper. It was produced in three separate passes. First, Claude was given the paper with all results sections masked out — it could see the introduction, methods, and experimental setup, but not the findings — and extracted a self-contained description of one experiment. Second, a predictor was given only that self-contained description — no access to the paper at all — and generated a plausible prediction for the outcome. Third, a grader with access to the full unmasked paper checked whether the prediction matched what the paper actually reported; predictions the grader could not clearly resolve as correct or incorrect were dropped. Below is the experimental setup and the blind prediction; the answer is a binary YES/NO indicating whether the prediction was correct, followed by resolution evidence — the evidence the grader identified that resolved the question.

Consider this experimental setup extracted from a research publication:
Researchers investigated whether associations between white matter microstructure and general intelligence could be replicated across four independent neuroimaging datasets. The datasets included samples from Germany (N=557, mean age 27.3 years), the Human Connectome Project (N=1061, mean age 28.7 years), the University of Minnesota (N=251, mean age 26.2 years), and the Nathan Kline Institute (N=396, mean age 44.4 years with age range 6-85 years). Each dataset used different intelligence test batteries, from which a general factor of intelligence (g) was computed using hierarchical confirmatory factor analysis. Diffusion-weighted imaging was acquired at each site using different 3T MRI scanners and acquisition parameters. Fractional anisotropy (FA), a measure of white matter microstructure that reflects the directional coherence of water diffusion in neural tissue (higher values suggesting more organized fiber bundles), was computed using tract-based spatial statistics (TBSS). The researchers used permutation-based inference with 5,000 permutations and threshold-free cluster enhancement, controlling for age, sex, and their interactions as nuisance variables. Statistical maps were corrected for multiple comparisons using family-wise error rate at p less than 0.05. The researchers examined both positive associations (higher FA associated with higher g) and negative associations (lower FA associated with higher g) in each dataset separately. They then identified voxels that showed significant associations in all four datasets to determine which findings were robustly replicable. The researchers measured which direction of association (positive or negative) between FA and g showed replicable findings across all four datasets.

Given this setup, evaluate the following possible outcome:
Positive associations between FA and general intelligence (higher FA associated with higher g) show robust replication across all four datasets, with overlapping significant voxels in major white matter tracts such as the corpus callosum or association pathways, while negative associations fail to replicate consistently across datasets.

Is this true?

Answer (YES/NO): YES